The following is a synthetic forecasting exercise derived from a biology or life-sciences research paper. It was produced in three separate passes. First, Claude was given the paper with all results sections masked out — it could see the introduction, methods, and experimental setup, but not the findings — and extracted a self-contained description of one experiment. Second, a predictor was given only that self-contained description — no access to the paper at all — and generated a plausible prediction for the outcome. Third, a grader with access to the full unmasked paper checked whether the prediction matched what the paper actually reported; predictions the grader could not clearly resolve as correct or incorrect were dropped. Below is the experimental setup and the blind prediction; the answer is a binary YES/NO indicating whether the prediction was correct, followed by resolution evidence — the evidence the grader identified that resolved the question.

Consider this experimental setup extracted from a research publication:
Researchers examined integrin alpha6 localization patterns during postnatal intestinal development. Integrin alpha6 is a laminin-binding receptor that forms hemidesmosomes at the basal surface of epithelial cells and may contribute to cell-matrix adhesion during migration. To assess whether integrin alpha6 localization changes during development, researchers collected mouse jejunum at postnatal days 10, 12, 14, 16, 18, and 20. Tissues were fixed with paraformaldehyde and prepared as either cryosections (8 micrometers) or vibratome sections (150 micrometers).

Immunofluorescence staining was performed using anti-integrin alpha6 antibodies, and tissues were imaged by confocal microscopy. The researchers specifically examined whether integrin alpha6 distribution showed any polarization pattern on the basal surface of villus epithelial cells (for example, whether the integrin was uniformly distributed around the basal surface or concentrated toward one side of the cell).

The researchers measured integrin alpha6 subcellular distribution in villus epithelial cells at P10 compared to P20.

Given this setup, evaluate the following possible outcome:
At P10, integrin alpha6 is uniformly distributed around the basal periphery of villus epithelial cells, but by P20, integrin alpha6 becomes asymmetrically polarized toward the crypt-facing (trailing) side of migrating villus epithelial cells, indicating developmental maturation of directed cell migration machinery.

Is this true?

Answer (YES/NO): YES